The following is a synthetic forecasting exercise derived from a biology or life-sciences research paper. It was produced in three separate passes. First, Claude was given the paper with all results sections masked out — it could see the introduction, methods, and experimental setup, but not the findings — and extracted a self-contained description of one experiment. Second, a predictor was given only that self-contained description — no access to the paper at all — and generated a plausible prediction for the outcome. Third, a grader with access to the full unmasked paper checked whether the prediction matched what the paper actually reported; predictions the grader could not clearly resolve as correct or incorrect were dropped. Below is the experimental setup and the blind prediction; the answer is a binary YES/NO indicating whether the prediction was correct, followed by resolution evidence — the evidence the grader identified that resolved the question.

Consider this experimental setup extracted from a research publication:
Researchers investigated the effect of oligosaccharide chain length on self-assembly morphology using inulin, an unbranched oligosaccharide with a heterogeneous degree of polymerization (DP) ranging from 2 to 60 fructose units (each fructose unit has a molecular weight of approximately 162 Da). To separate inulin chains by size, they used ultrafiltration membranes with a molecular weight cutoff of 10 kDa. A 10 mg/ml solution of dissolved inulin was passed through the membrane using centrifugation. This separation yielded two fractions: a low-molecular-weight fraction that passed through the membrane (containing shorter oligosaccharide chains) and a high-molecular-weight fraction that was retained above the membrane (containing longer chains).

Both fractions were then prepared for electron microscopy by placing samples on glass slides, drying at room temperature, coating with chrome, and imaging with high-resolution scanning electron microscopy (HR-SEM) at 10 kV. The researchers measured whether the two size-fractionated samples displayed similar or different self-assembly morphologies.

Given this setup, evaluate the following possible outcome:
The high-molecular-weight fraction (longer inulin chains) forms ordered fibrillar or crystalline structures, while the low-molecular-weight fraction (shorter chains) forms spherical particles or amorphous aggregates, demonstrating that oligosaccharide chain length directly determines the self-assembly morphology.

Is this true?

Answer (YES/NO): NO